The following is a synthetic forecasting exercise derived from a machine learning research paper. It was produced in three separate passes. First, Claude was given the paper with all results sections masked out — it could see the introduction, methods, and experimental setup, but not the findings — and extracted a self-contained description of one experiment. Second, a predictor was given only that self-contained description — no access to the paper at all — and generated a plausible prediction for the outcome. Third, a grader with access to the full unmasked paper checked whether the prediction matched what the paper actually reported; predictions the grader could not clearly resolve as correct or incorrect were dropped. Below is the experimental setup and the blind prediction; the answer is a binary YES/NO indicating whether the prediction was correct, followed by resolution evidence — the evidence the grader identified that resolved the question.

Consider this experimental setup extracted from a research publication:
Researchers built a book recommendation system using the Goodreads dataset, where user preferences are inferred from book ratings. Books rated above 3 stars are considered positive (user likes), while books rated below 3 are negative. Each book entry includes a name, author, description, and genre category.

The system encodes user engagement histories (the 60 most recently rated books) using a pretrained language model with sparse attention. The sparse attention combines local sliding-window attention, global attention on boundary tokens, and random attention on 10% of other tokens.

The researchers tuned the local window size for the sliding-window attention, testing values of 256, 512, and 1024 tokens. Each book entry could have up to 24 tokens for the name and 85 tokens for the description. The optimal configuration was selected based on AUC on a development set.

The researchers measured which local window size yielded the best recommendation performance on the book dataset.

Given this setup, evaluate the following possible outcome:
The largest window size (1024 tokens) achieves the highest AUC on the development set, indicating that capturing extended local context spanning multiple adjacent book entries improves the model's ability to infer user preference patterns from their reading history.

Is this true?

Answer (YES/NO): NO